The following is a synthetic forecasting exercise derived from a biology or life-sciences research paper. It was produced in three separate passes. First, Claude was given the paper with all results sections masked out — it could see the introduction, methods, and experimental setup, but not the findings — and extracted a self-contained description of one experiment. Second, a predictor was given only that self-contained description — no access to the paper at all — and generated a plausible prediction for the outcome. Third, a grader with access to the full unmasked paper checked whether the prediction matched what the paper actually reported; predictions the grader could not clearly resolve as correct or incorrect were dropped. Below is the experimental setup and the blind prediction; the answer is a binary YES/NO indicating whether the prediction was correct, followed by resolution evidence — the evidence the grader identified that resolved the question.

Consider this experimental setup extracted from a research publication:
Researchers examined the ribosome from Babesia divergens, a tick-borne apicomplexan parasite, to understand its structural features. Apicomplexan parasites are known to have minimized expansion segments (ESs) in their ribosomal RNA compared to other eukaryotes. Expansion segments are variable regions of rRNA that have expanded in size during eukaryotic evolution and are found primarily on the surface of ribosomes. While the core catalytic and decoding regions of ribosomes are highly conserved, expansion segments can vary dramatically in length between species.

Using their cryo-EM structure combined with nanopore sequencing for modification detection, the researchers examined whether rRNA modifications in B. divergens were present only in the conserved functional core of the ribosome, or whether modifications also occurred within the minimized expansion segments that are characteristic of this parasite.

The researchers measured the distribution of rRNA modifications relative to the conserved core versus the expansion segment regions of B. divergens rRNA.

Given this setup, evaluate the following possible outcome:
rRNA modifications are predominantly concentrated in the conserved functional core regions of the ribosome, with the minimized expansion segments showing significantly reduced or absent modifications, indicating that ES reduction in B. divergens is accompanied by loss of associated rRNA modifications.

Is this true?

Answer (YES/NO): NO